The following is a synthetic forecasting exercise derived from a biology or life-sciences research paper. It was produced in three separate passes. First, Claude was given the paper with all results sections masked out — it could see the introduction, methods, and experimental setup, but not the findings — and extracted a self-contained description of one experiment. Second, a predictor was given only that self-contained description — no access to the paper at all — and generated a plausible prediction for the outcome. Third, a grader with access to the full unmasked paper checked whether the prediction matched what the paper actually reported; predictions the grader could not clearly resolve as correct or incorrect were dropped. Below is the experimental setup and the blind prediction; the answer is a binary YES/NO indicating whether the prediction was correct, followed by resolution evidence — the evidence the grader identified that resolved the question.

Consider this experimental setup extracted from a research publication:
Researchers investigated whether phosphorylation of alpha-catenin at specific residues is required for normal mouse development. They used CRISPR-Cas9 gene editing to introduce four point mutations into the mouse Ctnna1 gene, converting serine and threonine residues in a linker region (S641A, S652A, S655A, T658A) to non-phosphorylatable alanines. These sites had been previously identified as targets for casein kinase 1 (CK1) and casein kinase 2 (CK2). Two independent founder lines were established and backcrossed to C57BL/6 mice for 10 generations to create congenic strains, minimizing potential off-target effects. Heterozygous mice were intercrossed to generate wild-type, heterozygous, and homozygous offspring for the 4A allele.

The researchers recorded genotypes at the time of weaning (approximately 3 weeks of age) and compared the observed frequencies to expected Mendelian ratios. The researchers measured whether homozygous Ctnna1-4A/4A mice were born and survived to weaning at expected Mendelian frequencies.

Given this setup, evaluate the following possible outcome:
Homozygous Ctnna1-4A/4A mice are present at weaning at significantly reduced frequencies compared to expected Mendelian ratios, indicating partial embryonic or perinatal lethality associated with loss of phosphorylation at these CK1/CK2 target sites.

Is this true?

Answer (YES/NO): YES